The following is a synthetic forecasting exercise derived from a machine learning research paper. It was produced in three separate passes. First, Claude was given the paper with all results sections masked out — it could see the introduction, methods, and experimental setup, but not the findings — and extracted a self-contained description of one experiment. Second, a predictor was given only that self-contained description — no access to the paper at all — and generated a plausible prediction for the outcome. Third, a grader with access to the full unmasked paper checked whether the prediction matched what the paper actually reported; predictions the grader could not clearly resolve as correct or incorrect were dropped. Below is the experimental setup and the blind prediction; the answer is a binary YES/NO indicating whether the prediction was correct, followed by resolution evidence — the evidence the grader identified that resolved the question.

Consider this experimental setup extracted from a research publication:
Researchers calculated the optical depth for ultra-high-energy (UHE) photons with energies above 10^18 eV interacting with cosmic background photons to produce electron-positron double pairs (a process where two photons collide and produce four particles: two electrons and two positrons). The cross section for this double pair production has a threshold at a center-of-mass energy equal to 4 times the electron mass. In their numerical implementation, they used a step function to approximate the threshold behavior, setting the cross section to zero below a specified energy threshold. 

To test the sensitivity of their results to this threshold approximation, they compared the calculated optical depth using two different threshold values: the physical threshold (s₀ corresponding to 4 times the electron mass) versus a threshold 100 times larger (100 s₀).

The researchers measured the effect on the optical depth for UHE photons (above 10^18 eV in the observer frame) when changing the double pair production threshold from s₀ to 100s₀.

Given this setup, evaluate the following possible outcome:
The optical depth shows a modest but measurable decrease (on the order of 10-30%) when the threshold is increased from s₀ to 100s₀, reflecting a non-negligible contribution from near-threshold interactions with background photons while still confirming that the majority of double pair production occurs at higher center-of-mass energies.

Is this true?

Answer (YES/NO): NO